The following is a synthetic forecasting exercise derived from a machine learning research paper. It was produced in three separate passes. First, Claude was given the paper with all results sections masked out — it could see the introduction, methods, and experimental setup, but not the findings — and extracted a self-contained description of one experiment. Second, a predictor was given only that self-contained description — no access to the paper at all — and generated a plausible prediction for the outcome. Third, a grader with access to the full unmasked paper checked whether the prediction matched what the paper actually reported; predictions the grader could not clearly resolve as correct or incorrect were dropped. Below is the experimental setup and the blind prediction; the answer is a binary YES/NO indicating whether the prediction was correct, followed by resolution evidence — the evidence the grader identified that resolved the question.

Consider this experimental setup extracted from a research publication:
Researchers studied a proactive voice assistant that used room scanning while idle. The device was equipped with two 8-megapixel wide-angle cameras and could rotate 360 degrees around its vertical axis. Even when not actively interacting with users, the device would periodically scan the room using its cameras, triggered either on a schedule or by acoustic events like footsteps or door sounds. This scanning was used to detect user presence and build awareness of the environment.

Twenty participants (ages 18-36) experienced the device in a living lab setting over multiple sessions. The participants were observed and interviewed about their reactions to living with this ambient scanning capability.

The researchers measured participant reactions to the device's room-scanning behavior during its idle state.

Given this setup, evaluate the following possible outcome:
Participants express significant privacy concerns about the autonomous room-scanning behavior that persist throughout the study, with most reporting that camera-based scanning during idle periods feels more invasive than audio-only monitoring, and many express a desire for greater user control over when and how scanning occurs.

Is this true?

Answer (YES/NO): NO